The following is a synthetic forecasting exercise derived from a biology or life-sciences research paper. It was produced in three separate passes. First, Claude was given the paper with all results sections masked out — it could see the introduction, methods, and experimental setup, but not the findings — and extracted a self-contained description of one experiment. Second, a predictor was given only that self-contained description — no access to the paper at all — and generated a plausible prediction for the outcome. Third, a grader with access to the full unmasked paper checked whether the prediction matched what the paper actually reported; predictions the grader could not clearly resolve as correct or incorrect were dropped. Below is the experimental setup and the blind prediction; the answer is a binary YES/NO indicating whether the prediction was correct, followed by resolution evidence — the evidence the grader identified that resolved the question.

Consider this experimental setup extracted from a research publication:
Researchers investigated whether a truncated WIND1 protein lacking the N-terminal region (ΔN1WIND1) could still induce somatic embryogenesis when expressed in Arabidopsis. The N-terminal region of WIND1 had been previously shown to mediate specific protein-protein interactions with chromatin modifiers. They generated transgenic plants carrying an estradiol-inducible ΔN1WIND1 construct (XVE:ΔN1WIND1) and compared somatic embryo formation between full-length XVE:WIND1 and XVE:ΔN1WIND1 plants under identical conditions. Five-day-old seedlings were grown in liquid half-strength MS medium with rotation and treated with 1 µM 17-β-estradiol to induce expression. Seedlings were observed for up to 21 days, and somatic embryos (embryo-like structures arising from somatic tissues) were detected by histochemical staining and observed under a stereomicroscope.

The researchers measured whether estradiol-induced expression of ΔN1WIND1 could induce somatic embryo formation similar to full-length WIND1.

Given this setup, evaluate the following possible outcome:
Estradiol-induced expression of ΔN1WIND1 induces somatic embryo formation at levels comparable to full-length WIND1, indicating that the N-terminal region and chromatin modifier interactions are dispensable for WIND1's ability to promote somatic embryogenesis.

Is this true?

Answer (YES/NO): NO